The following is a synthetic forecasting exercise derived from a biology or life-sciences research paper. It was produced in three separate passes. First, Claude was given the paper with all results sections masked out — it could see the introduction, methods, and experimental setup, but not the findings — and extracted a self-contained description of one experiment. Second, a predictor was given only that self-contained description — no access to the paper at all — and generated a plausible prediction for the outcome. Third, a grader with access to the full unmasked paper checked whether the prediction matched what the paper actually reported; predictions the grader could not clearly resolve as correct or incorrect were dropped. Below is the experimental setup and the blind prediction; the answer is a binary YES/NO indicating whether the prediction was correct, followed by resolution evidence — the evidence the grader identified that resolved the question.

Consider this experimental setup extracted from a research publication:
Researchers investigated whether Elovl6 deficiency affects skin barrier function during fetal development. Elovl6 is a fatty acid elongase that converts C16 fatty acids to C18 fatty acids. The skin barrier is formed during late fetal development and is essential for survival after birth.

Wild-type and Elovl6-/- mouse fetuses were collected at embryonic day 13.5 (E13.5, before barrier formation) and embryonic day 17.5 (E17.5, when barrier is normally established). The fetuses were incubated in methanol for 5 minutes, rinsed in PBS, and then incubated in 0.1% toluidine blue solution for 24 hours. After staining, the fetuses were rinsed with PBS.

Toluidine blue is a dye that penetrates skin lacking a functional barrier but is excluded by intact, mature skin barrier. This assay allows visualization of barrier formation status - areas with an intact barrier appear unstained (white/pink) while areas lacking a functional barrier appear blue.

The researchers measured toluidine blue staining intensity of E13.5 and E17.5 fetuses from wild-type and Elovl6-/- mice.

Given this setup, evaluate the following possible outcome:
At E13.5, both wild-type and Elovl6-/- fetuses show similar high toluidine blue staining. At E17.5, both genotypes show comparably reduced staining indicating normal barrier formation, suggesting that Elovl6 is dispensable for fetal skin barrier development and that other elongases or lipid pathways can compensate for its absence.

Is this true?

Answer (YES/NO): YES